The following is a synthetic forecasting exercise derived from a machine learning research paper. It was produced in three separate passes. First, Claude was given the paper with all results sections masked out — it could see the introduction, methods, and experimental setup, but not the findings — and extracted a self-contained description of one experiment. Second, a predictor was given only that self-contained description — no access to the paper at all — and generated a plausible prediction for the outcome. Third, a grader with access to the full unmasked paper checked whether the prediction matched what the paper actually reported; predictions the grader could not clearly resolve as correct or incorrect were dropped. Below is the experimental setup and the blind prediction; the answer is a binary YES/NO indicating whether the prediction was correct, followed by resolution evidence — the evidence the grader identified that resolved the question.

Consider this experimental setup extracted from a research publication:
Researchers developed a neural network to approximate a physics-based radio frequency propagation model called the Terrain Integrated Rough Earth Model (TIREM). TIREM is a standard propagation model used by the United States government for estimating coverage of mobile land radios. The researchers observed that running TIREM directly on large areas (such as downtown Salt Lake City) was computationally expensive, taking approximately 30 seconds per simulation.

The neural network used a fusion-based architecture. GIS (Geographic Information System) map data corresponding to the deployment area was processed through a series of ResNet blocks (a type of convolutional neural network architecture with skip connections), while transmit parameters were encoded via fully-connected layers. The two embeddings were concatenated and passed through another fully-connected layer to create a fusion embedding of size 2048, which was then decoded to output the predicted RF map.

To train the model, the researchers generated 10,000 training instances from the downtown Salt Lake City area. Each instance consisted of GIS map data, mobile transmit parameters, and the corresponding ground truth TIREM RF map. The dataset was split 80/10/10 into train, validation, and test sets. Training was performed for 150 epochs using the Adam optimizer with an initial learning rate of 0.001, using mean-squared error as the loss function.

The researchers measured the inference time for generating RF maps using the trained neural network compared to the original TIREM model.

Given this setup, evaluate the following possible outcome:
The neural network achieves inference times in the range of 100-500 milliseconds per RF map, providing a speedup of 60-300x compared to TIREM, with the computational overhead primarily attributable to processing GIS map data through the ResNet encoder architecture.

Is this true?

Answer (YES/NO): NO